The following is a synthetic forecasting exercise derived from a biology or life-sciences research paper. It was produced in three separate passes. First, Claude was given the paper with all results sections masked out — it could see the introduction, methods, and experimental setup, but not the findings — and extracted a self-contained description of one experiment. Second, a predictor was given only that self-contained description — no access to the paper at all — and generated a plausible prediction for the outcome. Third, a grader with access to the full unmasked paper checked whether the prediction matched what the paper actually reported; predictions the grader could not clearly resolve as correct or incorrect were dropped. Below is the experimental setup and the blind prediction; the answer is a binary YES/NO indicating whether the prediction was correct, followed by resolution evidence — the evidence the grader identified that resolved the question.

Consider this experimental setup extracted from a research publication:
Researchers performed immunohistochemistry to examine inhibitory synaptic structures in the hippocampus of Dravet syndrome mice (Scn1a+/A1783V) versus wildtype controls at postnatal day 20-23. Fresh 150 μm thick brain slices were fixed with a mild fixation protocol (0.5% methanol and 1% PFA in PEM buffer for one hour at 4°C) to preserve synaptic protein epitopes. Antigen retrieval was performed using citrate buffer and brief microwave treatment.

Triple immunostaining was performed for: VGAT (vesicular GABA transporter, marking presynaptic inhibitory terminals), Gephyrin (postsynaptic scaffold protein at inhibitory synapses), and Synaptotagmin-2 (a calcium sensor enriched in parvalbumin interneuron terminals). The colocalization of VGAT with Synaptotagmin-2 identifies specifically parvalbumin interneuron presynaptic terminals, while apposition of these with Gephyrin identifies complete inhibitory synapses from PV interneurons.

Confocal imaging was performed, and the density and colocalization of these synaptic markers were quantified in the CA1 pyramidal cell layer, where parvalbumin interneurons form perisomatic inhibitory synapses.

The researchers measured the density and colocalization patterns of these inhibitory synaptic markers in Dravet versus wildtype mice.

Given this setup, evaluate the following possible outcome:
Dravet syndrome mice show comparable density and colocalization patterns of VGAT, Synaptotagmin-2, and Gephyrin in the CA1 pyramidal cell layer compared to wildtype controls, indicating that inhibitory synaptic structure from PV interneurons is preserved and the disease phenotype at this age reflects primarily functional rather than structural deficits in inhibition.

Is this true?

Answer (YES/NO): NO